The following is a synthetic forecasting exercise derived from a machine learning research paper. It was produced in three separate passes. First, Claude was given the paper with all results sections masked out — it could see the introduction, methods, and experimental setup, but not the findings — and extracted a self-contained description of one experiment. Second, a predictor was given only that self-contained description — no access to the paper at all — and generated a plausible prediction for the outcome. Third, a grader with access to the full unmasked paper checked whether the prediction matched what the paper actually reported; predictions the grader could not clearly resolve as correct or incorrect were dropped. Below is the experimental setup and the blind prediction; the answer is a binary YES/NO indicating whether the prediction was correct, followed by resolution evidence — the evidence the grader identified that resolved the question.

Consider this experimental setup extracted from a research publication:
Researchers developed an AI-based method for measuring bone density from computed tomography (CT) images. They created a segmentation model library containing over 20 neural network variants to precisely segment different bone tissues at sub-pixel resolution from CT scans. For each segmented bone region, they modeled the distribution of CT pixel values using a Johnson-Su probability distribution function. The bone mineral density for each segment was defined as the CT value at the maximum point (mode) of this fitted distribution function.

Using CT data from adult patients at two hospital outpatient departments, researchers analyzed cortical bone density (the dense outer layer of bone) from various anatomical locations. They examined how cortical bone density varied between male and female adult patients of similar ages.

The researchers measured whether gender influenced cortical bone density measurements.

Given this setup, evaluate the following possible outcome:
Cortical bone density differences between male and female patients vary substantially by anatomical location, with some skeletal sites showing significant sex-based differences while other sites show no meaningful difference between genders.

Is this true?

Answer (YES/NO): NO